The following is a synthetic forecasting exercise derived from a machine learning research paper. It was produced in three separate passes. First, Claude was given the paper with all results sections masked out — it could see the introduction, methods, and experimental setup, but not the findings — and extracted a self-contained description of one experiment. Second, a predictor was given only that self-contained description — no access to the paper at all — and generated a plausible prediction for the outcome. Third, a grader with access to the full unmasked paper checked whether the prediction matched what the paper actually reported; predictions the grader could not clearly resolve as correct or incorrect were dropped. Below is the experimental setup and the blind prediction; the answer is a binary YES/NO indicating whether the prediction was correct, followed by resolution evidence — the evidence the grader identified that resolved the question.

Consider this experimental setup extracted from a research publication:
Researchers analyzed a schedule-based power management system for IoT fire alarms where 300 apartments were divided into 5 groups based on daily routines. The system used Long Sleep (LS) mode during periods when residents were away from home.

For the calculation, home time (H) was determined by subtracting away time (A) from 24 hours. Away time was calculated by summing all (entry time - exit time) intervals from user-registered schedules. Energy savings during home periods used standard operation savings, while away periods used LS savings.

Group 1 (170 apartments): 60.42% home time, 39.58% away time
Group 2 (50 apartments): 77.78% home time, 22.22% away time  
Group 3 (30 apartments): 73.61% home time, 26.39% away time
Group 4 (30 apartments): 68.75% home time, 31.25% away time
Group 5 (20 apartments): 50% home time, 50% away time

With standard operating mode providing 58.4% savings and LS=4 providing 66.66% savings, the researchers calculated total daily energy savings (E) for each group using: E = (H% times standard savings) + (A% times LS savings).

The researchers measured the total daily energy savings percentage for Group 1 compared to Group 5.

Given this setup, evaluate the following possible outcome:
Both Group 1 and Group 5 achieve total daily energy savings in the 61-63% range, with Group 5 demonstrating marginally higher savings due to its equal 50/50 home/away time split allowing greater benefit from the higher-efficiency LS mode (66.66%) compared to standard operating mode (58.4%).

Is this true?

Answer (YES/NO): YES